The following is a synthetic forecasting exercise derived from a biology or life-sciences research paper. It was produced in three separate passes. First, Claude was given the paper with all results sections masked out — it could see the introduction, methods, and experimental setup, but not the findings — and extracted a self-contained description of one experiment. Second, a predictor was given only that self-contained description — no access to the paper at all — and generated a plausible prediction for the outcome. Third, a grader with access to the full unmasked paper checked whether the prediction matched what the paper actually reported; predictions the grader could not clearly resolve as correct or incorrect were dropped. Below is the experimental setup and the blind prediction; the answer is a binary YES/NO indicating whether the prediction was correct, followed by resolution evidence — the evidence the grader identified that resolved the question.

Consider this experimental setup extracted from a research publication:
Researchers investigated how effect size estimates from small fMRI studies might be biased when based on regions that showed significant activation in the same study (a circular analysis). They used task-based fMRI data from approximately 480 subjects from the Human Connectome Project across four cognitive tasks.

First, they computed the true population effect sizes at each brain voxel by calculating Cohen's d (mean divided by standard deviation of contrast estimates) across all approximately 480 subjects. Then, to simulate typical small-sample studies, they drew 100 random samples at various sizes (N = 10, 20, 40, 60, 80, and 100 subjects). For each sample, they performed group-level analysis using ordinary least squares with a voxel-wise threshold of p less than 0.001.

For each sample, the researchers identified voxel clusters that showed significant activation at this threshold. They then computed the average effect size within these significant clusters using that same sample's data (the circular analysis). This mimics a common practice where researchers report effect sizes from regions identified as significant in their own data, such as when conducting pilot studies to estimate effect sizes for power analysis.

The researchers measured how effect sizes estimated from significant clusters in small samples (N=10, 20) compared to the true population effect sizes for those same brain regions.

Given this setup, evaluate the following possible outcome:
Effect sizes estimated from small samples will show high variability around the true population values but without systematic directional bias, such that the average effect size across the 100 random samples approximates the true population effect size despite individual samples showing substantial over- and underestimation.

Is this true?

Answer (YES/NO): NO